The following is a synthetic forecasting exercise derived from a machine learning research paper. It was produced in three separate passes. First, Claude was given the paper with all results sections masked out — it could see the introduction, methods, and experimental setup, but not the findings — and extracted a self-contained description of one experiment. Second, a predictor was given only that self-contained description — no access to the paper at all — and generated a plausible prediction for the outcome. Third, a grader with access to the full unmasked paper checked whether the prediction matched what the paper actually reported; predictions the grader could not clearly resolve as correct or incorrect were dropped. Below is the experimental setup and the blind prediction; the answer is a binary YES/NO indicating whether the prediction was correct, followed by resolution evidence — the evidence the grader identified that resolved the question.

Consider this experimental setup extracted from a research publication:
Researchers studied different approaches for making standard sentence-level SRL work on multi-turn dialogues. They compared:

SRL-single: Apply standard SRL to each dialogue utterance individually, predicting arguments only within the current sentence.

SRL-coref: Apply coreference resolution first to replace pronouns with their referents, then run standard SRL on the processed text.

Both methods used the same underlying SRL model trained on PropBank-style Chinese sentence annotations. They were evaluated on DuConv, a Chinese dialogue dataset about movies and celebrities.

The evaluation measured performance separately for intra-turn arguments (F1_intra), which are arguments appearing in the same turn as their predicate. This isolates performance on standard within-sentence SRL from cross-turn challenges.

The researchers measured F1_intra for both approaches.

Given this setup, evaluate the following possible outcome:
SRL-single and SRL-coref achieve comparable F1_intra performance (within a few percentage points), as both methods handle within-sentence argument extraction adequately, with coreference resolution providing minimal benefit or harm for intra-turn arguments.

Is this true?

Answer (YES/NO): NO